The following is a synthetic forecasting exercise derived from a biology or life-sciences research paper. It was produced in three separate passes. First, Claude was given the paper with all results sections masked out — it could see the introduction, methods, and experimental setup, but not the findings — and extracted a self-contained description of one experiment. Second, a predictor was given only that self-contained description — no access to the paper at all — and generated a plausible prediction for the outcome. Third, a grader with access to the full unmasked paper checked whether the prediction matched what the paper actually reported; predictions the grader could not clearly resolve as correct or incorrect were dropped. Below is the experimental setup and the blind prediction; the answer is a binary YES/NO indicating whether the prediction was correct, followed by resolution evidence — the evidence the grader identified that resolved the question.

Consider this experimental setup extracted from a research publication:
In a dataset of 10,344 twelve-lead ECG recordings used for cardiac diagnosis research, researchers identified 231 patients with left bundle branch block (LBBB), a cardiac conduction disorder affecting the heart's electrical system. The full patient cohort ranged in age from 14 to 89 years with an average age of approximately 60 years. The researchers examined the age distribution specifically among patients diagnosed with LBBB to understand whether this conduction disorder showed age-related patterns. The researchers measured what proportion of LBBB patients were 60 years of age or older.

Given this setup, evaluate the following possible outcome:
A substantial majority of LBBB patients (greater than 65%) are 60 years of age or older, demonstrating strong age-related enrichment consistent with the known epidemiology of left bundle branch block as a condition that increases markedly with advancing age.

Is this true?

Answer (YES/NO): YES